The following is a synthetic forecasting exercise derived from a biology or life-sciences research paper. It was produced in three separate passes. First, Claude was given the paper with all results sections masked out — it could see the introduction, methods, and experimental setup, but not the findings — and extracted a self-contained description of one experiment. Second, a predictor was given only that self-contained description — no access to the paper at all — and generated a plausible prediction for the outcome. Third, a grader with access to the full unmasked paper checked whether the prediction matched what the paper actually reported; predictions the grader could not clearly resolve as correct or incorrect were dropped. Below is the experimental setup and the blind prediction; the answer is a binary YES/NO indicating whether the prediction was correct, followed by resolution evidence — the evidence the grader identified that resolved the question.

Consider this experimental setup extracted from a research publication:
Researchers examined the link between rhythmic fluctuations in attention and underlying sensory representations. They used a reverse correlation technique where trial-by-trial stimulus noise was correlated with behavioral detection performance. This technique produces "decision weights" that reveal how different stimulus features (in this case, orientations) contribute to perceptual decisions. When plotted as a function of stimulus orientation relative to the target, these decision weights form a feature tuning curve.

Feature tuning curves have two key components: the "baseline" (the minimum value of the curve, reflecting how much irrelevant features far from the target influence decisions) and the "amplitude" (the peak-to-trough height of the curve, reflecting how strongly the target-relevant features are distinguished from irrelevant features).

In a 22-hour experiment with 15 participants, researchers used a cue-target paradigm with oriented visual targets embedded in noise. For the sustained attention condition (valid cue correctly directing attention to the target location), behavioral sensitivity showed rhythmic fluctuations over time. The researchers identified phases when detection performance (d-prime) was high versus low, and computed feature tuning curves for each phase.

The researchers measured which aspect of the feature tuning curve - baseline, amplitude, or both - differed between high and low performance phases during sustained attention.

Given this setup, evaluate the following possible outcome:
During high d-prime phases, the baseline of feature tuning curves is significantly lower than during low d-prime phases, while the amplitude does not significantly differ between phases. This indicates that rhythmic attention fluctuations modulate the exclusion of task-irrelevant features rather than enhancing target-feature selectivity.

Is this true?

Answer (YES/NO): NO